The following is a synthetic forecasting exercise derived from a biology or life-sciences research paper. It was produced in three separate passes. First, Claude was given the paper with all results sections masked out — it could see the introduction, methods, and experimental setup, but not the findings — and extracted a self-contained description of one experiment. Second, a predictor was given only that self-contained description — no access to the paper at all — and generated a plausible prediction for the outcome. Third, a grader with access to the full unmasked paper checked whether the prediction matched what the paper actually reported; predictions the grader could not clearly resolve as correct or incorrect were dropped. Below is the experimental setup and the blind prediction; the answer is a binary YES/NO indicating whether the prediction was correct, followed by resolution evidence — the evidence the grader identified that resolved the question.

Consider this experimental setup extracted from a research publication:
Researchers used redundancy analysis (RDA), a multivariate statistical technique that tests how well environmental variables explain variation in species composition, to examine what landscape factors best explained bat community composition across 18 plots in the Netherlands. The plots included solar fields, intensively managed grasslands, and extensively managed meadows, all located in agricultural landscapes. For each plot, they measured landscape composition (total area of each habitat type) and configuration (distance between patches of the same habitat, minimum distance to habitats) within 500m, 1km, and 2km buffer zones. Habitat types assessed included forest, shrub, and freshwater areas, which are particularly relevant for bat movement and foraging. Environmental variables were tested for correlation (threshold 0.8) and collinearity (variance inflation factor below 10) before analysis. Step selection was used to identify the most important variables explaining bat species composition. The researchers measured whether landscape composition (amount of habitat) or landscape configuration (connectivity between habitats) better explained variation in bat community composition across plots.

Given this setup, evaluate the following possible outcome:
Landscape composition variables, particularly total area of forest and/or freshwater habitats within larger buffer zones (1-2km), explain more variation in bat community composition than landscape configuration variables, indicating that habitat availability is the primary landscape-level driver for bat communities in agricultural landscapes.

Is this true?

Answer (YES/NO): NO